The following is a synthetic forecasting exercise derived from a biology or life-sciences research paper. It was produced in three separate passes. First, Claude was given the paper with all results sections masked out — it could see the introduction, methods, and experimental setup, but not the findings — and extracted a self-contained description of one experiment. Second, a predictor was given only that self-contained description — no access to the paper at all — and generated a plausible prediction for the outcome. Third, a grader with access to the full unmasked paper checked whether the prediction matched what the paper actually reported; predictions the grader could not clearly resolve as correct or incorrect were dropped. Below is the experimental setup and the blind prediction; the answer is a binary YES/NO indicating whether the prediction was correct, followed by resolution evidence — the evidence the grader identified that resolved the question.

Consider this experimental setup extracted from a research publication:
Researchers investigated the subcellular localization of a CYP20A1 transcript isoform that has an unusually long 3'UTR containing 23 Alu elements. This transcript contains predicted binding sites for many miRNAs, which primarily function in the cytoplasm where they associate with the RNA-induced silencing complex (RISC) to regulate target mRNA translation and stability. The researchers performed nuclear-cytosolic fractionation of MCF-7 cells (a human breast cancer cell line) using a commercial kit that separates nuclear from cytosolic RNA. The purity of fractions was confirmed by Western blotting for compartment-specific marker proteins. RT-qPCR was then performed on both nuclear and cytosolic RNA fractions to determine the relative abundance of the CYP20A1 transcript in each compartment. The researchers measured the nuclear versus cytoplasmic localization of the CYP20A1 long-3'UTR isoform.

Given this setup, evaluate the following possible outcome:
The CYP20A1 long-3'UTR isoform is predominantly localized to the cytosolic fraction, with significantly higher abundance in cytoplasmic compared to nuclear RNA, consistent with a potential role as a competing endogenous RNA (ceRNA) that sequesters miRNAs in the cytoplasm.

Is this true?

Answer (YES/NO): YES